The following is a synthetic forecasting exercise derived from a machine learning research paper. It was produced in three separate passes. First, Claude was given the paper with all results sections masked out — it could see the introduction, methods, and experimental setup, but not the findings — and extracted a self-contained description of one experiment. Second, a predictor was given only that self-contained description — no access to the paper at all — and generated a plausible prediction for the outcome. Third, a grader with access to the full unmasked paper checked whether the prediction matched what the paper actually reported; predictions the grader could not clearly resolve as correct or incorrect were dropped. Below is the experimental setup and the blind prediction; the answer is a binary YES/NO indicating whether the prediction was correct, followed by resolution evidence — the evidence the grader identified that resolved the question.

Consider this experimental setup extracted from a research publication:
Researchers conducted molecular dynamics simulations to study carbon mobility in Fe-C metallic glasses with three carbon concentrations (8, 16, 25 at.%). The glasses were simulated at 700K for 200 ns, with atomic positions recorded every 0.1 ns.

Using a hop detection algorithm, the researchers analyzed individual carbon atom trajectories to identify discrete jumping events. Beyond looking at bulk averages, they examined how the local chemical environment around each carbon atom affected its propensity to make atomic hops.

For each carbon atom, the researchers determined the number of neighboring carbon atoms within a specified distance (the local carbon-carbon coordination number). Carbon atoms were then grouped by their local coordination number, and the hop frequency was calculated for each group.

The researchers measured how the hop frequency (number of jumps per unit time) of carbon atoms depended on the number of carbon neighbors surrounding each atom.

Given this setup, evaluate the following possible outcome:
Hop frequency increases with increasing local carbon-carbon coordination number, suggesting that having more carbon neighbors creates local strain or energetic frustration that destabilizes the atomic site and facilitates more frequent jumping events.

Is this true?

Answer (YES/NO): NO